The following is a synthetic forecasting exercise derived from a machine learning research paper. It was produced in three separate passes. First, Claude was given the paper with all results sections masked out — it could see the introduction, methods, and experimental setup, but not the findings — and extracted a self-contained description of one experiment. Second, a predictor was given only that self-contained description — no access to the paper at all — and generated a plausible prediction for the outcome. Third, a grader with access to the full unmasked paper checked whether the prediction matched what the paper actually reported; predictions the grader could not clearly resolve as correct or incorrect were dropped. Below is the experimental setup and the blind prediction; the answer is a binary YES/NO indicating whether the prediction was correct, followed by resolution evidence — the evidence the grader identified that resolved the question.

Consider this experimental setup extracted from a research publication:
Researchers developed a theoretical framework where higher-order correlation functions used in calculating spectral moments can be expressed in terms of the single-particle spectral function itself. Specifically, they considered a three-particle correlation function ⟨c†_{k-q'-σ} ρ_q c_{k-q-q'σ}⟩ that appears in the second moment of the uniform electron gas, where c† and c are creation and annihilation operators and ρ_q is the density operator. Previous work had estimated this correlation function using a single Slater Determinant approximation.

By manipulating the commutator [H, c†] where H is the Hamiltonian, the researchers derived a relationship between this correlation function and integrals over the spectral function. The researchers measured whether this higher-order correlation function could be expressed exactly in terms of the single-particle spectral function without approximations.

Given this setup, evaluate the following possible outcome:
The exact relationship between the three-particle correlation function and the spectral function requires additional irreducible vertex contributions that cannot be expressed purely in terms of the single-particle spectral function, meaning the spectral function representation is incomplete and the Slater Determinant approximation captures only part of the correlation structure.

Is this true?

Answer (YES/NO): NO